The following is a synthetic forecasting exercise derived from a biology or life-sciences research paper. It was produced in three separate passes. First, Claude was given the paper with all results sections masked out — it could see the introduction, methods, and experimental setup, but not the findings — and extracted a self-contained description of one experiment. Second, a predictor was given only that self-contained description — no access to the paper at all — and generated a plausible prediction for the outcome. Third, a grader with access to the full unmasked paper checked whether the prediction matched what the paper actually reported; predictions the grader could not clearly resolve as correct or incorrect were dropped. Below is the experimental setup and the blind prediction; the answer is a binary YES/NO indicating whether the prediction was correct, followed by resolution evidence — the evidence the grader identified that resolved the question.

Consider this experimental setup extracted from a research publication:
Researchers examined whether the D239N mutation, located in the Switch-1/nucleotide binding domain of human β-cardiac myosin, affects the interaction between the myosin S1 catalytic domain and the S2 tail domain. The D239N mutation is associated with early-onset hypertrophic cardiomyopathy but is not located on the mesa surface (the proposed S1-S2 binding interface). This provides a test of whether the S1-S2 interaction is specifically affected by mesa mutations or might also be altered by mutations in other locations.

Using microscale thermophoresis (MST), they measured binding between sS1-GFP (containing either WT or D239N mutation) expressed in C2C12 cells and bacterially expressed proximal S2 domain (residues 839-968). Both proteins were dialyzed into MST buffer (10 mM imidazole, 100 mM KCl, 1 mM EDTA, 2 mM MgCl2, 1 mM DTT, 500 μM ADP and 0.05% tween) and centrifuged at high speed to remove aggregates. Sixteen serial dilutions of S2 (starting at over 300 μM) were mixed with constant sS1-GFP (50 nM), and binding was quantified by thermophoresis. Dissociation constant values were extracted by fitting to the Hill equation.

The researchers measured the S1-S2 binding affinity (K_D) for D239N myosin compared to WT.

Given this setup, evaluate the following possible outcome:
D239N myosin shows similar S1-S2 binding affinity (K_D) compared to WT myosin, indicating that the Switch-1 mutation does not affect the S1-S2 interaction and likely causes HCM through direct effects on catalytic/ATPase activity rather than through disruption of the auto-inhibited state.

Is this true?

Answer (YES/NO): YES